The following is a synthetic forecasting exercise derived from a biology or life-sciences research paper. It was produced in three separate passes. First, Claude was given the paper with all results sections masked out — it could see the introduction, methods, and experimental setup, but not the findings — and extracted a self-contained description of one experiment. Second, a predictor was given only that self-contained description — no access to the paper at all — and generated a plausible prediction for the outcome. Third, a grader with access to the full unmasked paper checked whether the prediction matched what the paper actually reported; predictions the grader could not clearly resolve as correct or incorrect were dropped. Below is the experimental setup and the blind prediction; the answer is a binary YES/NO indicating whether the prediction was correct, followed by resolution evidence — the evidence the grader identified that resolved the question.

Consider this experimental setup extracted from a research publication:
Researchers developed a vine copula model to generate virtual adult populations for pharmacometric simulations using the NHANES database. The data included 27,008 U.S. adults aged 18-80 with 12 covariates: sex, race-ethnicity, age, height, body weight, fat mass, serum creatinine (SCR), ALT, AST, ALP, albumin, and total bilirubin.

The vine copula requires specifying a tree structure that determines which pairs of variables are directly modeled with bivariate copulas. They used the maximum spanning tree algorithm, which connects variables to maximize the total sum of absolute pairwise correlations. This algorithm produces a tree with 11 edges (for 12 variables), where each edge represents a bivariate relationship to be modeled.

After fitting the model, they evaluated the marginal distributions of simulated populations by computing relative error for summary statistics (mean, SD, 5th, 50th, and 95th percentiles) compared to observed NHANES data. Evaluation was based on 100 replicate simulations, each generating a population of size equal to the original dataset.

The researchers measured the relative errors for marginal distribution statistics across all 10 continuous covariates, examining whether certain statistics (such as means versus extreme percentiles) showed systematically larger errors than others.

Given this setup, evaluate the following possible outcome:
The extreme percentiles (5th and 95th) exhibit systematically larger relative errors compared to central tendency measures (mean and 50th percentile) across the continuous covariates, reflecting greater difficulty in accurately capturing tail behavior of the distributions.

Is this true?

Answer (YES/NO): NO